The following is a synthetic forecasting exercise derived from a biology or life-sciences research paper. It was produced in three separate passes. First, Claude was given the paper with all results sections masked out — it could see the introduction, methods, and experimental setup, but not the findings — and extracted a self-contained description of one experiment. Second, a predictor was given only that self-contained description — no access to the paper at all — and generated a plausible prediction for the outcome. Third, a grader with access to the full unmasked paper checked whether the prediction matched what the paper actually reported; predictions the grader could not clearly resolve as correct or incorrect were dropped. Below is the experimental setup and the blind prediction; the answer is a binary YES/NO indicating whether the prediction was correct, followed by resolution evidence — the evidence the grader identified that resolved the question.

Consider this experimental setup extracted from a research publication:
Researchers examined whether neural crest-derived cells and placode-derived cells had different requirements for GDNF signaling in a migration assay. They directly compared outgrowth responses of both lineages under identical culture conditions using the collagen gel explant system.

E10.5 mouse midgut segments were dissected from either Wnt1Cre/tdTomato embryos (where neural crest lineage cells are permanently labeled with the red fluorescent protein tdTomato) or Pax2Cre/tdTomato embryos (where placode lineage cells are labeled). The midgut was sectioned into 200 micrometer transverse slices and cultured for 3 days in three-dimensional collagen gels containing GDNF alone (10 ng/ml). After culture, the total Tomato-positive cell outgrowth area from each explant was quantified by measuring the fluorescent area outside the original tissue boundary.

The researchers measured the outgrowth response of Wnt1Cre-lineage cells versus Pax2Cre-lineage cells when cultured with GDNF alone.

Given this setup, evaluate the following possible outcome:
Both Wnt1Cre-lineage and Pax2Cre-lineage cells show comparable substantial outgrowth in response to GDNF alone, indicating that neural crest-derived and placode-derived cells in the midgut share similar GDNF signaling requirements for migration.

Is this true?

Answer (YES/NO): YES